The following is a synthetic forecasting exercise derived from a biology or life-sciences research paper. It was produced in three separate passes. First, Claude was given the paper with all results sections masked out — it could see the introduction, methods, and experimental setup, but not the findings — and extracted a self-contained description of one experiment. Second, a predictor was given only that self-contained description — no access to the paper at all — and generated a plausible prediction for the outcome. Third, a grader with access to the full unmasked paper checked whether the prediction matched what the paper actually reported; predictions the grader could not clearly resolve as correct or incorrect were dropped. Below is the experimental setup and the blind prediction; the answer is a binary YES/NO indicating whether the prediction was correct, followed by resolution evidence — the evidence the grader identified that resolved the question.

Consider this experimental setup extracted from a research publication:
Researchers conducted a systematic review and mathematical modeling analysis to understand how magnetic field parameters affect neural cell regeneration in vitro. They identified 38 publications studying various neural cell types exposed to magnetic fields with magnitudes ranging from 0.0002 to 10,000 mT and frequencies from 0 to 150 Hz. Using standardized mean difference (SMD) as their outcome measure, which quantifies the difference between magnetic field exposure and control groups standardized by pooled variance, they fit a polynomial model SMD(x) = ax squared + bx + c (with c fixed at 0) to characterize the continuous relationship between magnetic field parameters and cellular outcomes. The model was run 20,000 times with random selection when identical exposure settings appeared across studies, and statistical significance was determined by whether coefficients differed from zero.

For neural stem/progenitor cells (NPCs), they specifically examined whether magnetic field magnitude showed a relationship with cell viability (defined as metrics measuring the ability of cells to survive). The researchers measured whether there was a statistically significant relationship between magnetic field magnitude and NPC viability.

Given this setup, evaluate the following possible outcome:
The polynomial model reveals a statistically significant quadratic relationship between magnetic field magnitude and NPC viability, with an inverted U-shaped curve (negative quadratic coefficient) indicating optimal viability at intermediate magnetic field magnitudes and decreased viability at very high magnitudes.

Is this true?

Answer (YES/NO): NO